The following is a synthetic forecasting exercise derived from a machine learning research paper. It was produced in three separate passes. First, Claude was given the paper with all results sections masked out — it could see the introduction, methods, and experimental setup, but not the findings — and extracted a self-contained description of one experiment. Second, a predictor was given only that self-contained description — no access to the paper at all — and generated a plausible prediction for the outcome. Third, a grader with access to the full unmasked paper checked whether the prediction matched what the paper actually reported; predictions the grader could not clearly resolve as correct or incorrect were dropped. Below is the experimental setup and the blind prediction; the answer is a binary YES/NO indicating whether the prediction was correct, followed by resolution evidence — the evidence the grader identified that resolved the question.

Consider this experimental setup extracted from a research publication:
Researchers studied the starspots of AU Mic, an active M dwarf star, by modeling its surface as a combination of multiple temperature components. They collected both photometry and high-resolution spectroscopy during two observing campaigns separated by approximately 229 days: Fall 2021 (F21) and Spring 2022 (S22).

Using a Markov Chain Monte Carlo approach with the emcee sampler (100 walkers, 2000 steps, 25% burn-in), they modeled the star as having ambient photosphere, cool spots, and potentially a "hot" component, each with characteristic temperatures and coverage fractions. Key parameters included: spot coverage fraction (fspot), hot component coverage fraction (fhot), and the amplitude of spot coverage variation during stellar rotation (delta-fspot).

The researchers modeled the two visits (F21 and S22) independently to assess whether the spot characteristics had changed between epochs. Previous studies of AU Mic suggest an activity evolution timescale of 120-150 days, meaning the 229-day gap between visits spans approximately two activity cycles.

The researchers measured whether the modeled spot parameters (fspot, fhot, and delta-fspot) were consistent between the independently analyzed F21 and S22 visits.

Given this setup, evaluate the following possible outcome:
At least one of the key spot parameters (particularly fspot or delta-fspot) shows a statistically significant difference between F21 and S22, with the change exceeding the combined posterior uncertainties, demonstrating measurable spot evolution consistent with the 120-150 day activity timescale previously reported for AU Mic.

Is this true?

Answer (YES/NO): NO